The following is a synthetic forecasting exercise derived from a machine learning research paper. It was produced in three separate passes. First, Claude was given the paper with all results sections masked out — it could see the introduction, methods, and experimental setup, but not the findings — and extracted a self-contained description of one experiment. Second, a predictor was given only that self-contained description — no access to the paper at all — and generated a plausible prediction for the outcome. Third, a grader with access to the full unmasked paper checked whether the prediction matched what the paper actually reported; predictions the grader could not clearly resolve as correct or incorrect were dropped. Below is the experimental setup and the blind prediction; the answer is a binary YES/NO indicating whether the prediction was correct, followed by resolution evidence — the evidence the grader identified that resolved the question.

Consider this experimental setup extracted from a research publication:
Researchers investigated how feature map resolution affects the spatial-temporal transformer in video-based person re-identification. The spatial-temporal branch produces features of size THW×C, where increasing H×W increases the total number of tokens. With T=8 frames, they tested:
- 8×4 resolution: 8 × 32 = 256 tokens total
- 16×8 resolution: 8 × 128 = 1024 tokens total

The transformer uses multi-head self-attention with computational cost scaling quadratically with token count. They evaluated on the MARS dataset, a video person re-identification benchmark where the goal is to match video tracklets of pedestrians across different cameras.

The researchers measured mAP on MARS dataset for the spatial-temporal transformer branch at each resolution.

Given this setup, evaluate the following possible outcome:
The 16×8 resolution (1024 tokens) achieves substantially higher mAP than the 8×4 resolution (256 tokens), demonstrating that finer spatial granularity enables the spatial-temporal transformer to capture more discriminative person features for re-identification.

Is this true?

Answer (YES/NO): NO